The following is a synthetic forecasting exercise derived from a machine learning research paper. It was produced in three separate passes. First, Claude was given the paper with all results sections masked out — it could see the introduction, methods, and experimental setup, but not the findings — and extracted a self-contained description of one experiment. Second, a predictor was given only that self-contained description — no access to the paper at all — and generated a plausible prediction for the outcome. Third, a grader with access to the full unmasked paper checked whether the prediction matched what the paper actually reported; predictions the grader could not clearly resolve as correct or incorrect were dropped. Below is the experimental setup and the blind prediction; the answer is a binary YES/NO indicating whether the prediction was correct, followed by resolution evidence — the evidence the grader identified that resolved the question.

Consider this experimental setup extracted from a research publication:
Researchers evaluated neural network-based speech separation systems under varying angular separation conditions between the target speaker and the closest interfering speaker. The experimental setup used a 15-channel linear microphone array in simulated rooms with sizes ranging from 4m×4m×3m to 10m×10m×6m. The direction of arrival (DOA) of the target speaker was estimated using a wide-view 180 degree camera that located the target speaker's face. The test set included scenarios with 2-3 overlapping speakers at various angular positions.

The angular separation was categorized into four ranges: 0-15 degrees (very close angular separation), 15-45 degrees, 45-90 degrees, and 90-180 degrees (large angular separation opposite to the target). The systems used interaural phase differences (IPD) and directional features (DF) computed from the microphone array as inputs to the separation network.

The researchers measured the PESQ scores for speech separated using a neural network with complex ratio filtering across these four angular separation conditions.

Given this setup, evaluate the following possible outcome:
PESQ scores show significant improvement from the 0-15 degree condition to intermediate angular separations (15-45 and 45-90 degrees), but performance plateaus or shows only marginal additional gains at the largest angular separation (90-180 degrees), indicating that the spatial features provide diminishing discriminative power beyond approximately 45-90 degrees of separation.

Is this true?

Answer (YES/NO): NO